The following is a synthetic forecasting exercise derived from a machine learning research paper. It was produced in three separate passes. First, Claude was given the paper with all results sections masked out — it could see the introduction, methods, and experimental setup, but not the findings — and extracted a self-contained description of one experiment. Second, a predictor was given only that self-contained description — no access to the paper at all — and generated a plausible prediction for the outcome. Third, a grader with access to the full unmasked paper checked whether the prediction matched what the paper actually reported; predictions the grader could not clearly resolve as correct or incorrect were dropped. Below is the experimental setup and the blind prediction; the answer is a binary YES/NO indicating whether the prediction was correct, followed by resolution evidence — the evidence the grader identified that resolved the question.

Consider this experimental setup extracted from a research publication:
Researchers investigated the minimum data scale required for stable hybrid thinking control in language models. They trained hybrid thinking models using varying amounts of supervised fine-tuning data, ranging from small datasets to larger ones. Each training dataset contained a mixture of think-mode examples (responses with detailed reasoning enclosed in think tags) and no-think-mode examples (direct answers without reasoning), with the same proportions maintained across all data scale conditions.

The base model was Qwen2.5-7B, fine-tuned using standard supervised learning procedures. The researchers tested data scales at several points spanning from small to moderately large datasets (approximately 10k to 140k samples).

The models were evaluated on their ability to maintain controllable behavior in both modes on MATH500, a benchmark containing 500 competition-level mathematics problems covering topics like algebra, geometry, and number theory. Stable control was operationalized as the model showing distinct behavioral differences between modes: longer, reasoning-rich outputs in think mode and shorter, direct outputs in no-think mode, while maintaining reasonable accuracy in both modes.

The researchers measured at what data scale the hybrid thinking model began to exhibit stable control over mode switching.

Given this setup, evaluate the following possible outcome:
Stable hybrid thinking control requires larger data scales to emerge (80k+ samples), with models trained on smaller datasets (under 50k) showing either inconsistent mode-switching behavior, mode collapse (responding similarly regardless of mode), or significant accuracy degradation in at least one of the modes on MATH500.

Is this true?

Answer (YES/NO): NO